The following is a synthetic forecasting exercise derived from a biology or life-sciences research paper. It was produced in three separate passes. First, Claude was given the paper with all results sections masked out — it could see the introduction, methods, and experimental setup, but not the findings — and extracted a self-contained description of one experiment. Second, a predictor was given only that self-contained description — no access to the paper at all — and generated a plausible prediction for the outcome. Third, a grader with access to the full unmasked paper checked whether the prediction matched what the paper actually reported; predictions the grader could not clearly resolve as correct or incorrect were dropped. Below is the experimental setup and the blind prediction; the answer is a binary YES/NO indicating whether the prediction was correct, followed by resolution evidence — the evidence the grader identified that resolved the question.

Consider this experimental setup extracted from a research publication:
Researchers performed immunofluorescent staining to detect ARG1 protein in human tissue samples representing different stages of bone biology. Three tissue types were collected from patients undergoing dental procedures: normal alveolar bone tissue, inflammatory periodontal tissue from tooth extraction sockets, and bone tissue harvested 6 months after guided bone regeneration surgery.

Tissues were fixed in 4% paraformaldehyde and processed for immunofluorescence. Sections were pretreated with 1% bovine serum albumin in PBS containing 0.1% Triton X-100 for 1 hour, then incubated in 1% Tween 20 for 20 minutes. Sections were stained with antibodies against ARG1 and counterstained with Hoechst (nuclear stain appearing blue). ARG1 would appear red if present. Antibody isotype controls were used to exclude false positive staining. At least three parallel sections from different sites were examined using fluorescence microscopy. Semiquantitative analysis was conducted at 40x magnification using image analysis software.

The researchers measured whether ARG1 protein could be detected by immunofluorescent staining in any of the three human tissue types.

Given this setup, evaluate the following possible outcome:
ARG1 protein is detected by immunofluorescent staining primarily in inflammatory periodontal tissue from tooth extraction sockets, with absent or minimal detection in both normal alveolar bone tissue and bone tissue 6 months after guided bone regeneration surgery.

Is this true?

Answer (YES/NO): NO